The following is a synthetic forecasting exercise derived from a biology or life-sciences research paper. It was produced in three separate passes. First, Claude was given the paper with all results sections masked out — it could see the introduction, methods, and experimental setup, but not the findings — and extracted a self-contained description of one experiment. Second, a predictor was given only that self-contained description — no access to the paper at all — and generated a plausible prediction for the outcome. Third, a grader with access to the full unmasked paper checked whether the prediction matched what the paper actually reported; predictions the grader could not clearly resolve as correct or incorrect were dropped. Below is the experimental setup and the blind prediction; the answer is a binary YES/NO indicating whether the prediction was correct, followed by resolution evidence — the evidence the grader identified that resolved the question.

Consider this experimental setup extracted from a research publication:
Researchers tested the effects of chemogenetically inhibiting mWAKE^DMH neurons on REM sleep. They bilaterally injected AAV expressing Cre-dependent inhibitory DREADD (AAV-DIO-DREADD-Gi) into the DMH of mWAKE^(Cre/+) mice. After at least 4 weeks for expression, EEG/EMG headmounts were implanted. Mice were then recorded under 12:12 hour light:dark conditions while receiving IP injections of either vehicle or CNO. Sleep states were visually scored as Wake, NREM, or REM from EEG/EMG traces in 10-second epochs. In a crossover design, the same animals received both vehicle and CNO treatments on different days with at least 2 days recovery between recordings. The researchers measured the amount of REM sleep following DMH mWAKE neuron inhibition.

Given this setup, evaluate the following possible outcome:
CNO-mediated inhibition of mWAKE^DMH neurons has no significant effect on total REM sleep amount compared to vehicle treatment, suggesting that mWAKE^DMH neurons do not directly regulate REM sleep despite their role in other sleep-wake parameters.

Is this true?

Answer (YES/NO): NO